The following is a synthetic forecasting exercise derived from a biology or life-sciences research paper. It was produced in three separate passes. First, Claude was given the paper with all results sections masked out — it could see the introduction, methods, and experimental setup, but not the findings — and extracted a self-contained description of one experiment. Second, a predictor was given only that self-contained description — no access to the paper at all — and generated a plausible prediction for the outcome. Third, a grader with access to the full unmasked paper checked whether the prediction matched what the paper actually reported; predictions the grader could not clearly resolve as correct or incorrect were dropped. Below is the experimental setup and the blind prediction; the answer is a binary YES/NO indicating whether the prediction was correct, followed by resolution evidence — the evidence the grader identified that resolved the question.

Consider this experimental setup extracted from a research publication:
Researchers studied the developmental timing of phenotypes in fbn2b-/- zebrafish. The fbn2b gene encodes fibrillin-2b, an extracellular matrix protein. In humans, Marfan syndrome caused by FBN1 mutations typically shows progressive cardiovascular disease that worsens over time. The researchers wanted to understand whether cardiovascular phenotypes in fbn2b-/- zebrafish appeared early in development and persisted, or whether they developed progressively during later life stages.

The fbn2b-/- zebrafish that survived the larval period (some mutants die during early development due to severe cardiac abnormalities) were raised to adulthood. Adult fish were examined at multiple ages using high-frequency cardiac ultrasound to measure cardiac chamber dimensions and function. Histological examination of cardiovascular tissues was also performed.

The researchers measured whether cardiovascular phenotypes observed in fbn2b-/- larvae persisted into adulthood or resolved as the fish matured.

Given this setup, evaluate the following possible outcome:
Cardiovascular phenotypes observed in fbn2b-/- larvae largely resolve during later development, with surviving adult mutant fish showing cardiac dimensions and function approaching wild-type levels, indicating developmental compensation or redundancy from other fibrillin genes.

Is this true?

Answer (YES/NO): NO